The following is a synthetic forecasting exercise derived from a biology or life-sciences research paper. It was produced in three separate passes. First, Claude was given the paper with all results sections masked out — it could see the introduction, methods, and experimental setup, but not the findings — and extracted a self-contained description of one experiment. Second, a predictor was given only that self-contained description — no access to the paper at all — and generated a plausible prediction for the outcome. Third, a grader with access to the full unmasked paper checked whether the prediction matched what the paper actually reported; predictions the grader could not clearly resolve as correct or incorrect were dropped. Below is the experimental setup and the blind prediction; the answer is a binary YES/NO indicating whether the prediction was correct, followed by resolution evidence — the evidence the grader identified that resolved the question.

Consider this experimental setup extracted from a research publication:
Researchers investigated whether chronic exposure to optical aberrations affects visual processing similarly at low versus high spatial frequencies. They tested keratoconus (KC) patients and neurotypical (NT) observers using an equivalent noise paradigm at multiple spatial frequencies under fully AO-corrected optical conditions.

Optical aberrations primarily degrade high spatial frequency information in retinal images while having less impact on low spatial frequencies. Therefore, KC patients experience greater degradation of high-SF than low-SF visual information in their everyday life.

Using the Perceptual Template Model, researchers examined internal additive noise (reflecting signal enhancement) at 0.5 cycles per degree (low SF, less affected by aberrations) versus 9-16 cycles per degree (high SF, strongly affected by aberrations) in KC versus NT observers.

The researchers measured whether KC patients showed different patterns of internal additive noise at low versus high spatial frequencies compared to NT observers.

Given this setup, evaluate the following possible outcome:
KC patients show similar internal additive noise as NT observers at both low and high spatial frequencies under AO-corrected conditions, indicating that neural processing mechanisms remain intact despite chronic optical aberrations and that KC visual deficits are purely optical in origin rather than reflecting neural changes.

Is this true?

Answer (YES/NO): NO